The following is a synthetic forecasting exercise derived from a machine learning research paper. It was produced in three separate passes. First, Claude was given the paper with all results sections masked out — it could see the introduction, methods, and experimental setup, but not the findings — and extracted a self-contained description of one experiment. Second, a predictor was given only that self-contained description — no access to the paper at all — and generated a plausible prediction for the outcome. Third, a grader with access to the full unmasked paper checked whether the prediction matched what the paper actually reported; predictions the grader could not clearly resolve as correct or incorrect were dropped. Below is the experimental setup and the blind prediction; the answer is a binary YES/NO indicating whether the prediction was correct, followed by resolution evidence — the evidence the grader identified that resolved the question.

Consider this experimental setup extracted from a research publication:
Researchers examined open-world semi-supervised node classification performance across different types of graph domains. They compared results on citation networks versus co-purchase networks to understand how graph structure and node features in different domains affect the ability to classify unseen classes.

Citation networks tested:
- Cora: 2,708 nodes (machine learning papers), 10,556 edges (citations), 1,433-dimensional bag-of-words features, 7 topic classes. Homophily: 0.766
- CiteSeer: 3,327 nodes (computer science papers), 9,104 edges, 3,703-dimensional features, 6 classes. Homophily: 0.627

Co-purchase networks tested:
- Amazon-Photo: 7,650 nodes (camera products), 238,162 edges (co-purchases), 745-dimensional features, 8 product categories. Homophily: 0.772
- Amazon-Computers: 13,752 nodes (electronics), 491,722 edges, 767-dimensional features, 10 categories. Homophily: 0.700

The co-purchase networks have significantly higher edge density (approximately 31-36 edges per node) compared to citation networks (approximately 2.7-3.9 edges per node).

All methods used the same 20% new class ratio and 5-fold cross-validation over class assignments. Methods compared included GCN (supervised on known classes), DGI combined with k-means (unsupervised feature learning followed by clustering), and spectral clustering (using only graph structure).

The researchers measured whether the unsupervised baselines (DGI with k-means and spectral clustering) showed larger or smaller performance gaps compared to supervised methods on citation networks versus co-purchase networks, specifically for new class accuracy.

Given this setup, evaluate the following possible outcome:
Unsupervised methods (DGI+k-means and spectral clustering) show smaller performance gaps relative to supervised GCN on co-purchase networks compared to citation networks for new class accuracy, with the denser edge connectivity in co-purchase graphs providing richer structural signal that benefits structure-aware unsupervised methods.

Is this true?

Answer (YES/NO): NO